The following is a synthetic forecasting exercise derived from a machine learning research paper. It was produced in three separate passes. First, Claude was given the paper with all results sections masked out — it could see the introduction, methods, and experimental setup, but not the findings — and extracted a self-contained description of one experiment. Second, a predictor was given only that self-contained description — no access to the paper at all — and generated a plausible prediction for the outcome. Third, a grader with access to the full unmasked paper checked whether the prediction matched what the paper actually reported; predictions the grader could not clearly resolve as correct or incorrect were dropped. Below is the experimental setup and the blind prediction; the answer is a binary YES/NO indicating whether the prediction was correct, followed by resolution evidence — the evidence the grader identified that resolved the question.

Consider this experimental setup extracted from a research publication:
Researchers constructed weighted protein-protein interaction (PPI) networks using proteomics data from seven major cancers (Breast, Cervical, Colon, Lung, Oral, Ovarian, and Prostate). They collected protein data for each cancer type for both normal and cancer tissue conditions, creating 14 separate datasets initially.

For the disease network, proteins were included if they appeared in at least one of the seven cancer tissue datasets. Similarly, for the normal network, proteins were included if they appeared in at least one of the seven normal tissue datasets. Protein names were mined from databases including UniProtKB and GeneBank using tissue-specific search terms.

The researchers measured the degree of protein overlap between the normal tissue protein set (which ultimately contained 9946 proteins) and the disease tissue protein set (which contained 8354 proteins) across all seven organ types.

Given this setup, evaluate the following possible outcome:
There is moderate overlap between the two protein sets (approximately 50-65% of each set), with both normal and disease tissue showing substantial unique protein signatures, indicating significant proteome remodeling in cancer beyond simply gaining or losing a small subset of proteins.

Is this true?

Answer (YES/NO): NO